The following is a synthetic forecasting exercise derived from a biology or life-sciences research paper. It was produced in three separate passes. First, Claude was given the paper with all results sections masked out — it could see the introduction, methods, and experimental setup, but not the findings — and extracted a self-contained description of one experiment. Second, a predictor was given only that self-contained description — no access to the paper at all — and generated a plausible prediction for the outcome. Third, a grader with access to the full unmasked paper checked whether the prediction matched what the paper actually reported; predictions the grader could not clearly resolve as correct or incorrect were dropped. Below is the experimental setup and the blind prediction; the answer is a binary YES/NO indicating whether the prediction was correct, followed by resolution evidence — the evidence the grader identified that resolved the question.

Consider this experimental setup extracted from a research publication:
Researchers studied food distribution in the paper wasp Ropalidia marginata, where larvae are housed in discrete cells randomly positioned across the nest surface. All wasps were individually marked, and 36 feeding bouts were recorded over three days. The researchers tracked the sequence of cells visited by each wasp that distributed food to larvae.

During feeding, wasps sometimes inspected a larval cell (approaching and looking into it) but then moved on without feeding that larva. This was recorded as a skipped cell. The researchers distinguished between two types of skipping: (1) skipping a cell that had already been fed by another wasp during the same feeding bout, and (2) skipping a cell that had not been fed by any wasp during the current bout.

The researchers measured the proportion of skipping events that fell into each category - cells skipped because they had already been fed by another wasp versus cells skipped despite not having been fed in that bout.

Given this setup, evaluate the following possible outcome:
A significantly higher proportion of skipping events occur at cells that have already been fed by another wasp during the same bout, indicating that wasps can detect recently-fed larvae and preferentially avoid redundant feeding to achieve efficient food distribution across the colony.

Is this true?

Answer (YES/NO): NO